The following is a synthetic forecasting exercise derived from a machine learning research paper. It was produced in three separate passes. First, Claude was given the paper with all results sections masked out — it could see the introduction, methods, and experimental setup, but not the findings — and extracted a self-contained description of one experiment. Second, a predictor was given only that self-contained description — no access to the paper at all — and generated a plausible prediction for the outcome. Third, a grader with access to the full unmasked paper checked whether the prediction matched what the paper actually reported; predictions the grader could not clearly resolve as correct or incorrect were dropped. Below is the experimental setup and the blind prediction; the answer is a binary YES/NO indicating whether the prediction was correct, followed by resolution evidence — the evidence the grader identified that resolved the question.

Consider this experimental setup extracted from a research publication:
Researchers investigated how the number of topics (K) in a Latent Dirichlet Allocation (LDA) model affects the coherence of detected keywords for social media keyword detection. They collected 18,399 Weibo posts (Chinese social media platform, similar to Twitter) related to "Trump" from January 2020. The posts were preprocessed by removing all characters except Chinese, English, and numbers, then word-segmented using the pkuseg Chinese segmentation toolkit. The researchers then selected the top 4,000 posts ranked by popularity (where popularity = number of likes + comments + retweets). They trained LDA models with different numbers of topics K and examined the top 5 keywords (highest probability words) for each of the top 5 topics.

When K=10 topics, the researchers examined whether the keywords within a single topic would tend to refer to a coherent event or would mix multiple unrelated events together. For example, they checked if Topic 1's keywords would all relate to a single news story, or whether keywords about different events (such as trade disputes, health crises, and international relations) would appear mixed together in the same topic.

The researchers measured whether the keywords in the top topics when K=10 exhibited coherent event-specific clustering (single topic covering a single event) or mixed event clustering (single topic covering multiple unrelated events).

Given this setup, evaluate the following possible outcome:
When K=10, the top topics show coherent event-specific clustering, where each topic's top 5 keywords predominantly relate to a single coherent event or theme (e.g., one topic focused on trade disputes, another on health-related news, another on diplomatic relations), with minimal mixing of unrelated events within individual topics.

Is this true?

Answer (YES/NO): NO